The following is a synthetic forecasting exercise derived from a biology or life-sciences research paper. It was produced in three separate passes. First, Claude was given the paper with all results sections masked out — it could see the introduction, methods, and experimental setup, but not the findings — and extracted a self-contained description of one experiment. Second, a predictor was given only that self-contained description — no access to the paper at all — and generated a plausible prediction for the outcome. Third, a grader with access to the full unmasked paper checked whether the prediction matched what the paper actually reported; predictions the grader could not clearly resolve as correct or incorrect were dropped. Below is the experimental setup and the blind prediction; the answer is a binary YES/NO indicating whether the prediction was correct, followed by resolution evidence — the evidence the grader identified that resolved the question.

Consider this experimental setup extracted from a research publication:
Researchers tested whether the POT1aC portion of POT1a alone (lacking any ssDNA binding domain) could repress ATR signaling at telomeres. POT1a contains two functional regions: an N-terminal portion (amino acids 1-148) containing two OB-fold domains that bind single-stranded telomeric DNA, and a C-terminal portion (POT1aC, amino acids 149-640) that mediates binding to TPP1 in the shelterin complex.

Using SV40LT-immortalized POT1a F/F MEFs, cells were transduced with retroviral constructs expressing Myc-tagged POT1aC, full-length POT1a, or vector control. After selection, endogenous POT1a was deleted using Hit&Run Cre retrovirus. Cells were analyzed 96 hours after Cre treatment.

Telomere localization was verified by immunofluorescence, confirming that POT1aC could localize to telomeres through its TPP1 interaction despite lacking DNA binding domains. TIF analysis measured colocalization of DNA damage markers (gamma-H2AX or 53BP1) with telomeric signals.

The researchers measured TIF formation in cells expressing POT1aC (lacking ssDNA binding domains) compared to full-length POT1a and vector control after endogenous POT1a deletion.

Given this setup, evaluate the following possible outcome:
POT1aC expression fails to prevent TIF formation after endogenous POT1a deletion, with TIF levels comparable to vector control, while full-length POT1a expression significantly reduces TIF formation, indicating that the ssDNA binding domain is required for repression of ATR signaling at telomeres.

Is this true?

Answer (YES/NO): YES